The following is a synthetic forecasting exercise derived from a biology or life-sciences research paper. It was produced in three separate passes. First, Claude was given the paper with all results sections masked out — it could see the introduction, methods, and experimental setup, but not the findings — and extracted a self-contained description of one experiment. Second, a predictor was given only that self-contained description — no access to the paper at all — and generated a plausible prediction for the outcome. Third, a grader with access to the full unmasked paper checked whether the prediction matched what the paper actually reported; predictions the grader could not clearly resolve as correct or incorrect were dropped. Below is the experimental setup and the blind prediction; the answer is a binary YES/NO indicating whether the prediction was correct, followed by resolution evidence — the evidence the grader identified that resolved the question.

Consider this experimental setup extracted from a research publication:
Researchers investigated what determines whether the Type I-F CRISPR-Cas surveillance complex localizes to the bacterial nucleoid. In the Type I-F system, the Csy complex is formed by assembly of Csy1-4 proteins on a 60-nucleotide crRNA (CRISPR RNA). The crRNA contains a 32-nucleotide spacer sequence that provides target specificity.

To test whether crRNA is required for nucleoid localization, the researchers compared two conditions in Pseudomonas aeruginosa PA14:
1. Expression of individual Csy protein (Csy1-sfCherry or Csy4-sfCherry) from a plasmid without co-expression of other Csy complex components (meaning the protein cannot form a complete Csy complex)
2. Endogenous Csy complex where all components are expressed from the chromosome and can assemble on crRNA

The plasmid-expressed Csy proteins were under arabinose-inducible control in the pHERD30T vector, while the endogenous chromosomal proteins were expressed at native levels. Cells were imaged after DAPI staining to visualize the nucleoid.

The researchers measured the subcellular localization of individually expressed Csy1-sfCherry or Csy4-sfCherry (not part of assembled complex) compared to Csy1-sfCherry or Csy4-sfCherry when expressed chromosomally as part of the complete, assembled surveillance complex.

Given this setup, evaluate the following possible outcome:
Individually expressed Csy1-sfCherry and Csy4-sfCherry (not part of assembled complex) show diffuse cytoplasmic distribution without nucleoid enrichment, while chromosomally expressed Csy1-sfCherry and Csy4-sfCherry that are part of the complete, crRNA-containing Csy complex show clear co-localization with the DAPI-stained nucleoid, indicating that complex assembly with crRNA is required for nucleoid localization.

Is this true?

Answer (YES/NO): YES